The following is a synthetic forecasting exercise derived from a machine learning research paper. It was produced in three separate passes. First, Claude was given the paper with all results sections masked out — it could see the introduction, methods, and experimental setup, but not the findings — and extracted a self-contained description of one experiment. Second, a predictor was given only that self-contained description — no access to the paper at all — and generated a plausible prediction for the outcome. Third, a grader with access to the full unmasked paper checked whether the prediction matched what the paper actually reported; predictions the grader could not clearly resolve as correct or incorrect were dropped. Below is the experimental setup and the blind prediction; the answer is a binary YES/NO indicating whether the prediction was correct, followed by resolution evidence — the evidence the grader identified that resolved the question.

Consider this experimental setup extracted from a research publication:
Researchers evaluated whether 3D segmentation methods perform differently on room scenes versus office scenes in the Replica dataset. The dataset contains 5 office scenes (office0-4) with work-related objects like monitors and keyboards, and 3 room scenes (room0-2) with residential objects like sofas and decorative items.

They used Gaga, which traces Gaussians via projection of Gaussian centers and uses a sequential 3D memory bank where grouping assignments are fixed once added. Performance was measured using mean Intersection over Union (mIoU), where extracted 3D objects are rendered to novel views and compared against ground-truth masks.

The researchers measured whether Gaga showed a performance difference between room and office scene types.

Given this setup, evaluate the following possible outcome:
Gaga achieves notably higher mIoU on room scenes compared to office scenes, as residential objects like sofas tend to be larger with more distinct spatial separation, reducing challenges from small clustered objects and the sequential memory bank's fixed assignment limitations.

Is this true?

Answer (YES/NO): NO